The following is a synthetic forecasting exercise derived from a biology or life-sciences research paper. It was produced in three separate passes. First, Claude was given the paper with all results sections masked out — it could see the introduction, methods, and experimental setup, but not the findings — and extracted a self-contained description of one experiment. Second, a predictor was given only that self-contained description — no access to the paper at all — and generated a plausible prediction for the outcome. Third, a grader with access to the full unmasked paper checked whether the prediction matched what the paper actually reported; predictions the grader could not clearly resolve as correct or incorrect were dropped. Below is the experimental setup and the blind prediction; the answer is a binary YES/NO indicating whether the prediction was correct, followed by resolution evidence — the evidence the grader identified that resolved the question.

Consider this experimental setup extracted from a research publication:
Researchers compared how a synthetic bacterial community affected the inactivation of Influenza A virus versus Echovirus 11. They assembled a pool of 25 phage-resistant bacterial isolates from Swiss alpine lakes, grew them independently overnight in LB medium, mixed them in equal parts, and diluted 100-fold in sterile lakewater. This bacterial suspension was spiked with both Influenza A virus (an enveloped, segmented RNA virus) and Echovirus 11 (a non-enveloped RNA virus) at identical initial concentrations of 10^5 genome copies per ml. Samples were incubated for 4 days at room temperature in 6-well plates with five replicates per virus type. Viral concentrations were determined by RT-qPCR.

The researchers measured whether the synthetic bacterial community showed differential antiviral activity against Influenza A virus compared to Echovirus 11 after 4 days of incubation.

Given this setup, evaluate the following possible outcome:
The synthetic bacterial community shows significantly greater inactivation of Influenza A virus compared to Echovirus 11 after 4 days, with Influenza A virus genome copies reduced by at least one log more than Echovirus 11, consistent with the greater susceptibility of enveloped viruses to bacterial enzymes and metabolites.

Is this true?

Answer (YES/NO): NO